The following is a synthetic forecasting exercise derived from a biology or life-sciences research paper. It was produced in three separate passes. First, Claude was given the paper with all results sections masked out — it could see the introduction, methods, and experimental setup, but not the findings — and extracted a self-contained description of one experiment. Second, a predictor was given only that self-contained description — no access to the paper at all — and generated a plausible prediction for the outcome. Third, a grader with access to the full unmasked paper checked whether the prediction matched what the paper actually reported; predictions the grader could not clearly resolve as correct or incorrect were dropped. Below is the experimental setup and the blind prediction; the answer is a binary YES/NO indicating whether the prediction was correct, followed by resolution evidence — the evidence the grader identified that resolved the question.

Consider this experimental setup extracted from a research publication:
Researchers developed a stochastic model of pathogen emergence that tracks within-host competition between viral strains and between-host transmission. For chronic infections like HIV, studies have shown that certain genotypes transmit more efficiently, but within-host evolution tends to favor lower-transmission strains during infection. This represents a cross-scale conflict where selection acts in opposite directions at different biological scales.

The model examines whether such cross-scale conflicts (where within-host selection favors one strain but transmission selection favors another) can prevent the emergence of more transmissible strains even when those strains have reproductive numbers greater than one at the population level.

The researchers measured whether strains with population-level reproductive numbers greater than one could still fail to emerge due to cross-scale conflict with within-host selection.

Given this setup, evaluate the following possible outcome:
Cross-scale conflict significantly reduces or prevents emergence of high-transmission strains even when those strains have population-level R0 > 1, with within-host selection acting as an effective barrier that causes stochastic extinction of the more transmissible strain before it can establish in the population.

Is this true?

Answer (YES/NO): YES